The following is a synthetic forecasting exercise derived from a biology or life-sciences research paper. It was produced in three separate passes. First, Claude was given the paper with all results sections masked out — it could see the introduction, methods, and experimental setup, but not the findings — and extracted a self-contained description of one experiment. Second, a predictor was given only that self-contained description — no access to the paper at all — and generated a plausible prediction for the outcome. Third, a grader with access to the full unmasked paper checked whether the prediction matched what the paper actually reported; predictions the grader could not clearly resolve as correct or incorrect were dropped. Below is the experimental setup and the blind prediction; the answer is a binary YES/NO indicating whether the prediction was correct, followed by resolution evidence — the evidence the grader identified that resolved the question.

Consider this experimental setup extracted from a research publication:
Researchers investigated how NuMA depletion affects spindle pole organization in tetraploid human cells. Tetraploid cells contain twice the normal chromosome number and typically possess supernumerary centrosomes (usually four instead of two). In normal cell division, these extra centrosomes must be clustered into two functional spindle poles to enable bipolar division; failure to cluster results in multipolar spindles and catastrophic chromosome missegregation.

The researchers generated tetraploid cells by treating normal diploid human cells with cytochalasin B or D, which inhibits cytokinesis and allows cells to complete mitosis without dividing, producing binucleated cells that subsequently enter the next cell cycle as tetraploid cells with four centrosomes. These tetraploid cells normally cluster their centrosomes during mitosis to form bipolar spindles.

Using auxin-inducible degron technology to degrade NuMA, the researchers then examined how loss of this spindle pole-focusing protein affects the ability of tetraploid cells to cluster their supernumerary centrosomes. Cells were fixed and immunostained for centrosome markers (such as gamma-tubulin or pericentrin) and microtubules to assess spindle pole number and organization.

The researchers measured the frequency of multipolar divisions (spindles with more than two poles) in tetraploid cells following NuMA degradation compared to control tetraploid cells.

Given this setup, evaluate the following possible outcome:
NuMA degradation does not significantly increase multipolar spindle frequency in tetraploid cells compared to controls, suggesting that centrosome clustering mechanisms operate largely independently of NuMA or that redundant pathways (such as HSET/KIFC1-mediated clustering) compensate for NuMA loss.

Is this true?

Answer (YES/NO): NO